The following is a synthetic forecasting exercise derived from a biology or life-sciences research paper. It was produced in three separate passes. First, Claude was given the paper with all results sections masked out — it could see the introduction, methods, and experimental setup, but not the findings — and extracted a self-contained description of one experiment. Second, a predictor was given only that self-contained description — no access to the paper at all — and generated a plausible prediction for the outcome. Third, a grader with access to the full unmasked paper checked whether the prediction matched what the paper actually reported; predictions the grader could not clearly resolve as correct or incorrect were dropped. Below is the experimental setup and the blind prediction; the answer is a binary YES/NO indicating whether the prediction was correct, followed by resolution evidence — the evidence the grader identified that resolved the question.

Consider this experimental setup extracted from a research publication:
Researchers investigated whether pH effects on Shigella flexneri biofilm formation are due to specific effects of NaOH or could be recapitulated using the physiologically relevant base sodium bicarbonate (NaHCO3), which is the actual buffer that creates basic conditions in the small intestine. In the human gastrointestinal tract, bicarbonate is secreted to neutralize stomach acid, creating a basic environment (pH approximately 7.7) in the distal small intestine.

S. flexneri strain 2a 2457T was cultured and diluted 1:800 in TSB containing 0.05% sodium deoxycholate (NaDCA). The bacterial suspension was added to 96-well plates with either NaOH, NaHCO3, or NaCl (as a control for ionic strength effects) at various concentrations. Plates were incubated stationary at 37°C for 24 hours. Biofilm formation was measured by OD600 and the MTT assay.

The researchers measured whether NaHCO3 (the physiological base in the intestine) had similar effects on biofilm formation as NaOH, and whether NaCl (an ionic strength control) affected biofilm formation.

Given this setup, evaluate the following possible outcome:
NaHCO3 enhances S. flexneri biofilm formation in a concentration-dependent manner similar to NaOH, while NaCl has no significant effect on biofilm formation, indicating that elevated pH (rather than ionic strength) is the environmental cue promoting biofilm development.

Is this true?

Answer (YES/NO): NO